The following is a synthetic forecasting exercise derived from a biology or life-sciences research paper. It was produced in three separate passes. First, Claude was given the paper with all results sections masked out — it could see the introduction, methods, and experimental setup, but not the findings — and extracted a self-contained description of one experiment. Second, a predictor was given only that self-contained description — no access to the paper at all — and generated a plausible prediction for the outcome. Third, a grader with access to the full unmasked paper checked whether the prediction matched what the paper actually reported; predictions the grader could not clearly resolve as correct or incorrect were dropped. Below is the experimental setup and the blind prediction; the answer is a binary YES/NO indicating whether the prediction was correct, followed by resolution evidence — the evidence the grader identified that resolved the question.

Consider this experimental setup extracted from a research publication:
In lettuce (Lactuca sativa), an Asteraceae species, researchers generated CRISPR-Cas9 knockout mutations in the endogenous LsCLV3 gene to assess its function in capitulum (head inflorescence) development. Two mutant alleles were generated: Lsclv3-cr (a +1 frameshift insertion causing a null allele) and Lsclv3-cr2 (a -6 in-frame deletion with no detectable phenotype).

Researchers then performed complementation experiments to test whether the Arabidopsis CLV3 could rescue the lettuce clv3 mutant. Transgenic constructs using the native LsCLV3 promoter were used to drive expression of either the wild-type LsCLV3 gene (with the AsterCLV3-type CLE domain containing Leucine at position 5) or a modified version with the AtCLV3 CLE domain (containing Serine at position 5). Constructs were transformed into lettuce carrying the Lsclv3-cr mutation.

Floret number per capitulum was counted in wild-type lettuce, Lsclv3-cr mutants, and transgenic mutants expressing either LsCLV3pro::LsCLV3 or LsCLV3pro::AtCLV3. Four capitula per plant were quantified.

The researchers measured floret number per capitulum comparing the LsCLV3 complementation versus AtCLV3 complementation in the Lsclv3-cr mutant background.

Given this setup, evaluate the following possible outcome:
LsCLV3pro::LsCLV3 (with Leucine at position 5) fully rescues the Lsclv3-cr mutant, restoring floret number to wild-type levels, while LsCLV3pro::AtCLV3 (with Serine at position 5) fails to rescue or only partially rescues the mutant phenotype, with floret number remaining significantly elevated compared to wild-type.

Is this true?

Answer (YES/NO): NO